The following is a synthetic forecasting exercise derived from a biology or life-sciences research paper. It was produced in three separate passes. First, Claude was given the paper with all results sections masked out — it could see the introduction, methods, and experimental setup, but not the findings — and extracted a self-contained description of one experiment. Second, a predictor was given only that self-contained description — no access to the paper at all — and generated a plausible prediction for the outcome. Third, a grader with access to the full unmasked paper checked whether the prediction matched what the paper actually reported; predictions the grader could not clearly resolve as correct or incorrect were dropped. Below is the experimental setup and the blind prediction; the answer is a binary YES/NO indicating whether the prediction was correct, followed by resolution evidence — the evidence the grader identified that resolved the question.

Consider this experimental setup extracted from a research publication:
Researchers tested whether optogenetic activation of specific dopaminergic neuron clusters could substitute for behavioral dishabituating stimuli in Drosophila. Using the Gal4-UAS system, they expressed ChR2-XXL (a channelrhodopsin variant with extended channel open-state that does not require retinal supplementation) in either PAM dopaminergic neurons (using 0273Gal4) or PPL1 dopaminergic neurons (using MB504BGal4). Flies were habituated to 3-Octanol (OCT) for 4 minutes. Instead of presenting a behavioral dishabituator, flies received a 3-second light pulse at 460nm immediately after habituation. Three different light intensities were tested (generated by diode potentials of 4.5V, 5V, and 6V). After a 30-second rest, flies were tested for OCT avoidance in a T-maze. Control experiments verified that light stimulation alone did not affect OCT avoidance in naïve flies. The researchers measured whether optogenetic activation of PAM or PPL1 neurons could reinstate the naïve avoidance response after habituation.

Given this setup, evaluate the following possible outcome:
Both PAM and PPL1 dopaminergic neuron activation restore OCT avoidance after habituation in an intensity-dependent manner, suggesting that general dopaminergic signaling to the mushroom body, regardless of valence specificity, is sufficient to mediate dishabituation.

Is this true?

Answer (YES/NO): NO